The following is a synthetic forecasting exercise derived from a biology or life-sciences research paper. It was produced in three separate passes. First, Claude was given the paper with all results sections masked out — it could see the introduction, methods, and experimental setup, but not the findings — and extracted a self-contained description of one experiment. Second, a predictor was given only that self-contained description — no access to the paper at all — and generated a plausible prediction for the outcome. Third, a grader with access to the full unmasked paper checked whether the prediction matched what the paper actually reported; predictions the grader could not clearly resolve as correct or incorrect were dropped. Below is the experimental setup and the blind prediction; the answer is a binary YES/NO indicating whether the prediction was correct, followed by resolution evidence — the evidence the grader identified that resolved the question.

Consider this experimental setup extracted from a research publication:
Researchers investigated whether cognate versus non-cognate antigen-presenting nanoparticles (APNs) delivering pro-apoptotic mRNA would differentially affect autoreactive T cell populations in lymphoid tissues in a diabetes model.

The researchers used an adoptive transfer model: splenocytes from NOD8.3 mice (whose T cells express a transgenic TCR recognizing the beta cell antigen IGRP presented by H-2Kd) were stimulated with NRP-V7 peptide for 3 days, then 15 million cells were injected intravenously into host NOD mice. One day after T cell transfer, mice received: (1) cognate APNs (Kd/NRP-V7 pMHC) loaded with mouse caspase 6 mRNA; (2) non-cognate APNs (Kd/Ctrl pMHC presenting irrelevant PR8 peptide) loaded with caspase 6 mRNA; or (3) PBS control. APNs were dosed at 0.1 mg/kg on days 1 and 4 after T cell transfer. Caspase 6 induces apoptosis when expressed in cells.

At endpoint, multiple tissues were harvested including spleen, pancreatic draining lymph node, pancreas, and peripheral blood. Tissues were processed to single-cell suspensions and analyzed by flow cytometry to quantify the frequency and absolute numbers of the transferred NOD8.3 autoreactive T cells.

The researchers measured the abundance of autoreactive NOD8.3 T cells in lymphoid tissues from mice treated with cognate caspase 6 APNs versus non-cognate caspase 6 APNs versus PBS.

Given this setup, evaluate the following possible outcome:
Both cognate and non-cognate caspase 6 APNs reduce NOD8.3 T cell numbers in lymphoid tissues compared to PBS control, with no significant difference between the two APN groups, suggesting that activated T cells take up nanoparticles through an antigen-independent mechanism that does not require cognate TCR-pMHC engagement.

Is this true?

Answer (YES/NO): NO